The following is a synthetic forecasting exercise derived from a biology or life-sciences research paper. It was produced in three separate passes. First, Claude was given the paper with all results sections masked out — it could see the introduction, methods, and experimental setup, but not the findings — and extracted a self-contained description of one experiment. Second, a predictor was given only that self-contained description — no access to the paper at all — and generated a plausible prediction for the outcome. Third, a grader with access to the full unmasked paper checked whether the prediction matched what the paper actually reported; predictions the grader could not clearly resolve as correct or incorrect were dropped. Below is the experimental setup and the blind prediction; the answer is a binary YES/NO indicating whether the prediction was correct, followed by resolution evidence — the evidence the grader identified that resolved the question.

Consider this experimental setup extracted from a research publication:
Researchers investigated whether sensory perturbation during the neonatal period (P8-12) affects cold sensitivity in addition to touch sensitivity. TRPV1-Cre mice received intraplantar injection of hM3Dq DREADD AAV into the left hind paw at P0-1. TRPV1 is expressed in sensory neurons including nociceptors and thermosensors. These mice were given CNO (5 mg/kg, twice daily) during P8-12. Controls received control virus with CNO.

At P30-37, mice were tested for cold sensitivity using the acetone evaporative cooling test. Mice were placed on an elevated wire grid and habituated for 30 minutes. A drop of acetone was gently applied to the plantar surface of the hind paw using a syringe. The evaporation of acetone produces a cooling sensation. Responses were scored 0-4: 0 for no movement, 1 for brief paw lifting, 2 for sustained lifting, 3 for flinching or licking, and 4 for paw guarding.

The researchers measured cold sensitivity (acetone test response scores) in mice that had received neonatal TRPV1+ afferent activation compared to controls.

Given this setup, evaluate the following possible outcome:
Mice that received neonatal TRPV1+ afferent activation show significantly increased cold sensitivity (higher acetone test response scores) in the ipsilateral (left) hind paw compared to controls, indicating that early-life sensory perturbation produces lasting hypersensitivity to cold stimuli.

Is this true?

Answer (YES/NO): NO